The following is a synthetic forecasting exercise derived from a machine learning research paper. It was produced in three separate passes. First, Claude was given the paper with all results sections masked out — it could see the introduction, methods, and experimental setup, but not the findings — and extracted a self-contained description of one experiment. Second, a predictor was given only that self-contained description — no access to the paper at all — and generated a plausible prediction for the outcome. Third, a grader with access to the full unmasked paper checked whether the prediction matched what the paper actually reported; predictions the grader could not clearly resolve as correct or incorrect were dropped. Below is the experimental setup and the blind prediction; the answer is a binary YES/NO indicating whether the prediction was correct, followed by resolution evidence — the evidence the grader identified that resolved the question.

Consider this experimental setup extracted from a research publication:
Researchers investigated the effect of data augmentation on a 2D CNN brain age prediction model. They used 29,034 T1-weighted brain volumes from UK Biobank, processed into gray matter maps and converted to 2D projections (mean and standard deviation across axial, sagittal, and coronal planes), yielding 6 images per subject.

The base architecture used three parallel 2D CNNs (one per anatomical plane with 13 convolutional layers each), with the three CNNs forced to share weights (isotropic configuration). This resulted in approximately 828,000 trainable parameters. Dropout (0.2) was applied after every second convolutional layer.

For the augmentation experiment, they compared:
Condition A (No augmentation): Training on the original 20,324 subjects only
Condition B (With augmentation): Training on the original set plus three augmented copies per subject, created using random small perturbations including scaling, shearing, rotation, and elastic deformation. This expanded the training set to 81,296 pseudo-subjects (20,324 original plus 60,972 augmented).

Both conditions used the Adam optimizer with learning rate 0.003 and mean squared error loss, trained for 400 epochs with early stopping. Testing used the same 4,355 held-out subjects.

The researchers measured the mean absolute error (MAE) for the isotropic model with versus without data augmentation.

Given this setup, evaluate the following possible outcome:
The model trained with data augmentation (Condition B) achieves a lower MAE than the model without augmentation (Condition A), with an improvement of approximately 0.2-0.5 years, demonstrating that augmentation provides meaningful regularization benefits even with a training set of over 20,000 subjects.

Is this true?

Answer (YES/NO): NO